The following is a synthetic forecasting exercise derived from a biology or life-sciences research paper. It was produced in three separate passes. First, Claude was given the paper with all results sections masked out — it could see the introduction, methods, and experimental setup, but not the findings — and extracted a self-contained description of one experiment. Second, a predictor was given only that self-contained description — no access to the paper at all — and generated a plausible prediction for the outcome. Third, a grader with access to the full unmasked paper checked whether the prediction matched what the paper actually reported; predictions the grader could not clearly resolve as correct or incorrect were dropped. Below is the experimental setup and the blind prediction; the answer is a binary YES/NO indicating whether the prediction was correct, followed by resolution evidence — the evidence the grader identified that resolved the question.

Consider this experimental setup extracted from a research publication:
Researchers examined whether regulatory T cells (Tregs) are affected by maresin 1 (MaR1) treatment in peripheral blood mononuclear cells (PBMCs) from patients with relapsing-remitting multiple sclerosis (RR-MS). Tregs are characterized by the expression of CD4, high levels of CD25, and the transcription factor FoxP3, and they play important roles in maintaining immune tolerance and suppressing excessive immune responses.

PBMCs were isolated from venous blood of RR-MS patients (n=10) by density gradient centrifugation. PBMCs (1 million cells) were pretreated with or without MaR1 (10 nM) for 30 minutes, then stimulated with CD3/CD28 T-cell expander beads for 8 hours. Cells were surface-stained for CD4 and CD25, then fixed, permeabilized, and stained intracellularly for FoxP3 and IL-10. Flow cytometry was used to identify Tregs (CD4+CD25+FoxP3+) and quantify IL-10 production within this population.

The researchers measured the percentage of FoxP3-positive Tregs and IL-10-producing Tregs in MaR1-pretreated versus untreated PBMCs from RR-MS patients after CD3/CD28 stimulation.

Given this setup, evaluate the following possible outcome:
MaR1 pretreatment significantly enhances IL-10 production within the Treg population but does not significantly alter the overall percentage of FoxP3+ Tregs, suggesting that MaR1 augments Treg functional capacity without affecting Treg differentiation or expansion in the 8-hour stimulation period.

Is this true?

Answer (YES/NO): NO